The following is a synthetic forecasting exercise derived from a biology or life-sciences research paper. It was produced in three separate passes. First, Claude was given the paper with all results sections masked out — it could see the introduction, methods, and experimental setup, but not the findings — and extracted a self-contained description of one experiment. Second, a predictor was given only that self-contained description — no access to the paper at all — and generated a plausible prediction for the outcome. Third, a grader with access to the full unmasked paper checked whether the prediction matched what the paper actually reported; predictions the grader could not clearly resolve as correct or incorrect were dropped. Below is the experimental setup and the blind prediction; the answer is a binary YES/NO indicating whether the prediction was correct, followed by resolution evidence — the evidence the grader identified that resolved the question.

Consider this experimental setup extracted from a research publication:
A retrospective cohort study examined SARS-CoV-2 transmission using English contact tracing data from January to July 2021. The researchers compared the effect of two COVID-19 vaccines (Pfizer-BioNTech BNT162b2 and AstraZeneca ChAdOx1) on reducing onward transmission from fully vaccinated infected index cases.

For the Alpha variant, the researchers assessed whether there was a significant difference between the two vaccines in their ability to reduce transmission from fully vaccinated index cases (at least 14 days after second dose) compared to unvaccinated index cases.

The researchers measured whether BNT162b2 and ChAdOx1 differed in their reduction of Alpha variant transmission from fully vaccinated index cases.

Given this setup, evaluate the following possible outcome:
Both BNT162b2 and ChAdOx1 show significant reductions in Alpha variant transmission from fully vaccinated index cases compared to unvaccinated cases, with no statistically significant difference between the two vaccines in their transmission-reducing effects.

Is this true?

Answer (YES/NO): YES